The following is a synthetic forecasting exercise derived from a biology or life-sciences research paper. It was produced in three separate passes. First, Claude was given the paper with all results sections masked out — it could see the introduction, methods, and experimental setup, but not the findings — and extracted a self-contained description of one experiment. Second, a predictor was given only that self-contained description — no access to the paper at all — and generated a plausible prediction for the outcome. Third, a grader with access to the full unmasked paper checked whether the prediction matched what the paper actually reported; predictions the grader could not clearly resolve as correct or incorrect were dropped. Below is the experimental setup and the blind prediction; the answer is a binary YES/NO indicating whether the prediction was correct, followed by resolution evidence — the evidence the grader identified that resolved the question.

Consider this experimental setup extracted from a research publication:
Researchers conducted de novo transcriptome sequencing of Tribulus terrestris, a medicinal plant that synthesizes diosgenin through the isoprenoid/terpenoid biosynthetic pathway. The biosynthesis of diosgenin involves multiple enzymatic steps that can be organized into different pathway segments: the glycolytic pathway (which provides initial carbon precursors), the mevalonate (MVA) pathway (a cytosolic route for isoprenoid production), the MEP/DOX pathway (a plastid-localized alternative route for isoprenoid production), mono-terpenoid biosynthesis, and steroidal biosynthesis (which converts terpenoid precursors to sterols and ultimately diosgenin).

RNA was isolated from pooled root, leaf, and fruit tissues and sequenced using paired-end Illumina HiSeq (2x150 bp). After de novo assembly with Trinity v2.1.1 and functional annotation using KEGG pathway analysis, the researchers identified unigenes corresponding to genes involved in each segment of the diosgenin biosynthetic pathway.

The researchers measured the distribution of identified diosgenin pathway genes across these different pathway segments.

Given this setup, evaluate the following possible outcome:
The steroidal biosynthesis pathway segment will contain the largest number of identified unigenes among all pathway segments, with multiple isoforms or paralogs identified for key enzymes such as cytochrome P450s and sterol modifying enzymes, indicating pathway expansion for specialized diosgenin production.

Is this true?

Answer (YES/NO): YES